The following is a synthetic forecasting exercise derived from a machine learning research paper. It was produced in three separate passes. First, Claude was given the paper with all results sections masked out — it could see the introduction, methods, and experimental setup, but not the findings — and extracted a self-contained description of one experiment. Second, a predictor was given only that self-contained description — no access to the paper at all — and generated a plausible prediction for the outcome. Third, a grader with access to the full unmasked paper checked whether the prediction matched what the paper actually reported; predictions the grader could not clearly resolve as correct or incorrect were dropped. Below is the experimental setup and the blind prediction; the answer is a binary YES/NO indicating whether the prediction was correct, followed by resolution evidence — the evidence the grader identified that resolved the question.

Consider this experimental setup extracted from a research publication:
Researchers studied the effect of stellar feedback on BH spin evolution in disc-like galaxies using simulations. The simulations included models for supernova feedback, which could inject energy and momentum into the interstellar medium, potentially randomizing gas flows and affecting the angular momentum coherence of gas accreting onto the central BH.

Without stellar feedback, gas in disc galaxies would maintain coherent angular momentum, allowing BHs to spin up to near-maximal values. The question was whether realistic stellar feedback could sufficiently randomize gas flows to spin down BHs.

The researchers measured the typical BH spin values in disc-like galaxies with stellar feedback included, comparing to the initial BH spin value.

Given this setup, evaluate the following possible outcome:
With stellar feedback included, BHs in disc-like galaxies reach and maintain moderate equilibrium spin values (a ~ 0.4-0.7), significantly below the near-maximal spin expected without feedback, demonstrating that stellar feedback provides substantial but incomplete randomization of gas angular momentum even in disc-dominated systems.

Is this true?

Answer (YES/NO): NO